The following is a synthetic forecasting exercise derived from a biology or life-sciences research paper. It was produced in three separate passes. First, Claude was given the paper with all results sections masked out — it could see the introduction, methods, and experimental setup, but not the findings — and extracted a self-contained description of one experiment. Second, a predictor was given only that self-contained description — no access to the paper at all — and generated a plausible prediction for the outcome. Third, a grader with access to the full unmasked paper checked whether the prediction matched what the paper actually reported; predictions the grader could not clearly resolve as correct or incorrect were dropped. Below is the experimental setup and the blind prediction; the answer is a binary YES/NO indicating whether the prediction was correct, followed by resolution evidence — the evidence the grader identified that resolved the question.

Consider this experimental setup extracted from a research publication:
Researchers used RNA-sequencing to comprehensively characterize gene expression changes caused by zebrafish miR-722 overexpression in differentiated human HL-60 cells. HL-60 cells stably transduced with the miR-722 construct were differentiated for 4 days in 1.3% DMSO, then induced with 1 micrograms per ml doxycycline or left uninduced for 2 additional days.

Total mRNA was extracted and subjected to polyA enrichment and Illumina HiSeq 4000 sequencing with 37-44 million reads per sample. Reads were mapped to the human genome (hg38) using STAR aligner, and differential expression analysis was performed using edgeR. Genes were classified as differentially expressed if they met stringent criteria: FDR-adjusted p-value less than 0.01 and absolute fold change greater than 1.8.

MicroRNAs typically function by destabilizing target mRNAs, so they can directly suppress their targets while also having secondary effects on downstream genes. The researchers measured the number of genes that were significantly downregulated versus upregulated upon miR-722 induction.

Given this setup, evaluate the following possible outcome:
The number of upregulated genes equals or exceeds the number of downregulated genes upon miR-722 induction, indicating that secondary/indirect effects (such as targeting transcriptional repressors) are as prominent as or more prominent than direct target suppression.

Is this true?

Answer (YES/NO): NO